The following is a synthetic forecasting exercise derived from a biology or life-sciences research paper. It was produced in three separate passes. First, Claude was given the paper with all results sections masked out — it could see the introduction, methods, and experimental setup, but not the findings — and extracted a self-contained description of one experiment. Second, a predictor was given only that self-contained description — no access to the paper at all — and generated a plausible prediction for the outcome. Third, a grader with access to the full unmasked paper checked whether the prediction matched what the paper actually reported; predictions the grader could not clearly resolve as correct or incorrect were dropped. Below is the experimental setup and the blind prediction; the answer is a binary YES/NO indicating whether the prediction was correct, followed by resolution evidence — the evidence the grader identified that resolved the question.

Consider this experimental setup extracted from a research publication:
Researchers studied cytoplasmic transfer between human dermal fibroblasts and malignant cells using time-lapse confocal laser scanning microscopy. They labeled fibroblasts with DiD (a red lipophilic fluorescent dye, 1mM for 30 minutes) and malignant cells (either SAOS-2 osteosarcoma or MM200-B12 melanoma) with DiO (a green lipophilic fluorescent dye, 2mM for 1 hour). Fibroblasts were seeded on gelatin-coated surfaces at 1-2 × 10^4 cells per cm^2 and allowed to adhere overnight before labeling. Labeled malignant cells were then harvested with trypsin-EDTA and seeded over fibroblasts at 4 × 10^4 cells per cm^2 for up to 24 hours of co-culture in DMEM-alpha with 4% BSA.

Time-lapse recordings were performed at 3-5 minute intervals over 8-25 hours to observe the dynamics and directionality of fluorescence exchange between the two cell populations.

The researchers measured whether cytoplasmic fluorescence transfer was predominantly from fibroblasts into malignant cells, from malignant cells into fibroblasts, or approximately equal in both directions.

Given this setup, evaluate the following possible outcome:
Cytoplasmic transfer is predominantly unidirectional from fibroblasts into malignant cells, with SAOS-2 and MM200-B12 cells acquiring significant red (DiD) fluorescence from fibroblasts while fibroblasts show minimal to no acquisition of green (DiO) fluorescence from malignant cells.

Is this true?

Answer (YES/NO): NO